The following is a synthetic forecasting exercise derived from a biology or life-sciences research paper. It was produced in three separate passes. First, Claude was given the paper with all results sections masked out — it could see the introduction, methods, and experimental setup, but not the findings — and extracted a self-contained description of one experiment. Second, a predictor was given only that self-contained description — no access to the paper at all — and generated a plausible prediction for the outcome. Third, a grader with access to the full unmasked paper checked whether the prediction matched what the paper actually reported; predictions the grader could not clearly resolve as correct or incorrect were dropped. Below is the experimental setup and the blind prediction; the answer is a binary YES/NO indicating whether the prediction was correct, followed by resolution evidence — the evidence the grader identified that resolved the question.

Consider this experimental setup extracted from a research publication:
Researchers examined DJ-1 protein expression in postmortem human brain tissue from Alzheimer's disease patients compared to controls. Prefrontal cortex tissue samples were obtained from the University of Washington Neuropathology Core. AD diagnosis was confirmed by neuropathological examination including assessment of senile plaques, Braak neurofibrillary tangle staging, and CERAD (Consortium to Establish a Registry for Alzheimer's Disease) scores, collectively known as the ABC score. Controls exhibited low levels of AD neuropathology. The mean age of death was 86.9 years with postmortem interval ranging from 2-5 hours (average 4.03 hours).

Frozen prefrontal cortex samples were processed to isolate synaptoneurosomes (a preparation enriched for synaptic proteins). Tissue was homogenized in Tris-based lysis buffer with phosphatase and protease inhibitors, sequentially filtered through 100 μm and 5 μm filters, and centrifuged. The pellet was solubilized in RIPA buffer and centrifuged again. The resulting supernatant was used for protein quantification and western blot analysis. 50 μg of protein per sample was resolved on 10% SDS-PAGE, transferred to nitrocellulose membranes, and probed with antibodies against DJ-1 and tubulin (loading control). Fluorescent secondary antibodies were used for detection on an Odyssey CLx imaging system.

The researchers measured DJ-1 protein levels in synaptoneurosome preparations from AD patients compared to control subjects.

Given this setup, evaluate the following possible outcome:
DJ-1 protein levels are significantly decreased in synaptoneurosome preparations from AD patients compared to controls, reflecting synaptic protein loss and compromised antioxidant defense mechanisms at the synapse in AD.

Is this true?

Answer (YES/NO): NO